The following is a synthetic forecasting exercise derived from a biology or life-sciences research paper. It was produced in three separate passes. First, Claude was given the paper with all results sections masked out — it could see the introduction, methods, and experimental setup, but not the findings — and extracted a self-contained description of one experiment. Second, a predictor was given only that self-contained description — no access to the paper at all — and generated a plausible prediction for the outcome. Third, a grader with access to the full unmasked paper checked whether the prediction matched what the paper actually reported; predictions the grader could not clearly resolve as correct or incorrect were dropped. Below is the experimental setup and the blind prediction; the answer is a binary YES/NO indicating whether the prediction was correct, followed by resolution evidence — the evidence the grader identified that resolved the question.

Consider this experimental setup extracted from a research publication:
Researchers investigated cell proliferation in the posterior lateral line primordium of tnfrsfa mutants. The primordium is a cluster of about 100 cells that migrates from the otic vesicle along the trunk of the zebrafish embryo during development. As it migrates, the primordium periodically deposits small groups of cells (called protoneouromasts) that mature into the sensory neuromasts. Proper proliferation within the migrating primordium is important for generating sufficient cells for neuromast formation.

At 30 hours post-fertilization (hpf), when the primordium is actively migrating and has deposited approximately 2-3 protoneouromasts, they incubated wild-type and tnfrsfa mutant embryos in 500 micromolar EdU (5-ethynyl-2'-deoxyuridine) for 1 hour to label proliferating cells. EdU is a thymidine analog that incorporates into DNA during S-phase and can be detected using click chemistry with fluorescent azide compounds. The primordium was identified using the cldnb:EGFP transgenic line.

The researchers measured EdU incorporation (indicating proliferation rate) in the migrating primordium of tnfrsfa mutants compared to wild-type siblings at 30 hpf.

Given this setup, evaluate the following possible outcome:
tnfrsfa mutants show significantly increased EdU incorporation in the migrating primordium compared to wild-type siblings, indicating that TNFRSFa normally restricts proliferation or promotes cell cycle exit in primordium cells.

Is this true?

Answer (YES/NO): NO